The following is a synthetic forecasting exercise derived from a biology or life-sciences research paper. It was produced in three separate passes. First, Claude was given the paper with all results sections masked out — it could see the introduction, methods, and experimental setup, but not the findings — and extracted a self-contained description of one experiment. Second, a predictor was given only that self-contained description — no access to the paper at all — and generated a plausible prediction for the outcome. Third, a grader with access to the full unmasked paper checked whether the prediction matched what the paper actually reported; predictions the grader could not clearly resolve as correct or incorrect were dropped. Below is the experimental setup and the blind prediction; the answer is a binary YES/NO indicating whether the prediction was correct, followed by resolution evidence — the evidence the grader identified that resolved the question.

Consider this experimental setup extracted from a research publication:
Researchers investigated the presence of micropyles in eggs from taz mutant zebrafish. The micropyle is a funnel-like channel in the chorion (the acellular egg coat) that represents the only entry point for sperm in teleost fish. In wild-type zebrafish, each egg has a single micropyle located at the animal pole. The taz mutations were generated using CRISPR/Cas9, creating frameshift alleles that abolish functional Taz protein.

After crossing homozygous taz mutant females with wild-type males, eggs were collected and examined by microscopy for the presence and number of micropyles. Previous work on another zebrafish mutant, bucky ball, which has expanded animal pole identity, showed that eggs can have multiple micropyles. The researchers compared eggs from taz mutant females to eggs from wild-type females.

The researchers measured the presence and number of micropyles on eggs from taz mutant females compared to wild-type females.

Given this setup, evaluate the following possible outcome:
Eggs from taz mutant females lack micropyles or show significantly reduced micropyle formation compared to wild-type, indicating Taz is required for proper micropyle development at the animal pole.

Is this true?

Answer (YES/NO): YES